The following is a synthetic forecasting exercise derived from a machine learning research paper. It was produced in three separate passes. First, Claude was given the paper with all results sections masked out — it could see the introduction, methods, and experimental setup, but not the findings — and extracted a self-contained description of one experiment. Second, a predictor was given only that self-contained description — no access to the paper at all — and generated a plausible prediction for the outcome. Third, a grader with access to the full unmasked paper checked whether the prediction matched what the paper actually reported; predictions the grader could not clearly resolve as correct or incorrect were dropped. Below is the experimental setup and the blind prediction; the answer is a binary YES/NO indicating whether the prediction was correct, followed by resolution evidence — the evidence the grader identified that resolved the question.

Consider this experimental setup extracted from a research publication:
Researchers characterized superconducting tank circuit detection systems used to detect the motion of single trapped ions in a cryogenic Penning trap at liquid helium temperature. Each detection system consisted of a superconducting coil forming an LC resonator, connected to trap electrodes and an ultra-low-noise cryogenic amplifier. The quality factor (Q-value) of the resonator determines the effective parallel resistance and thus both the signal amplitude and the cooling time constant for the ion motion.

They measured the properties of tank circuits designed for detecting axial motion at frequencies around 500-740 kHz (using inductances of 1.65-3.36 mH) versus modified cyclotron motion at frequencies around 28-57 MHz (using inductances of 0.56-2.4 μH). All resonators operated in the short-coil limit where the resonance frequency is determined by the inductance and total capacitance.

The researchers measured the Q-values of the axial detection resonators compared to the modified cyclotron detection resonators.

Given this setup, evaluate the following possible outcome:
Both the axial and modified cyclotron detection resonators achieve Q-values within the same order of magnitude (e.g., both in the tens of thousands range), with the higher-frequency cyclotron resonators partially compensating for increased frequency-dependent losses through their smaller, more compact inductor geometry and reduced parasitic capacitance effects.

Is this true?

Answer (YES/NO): NO